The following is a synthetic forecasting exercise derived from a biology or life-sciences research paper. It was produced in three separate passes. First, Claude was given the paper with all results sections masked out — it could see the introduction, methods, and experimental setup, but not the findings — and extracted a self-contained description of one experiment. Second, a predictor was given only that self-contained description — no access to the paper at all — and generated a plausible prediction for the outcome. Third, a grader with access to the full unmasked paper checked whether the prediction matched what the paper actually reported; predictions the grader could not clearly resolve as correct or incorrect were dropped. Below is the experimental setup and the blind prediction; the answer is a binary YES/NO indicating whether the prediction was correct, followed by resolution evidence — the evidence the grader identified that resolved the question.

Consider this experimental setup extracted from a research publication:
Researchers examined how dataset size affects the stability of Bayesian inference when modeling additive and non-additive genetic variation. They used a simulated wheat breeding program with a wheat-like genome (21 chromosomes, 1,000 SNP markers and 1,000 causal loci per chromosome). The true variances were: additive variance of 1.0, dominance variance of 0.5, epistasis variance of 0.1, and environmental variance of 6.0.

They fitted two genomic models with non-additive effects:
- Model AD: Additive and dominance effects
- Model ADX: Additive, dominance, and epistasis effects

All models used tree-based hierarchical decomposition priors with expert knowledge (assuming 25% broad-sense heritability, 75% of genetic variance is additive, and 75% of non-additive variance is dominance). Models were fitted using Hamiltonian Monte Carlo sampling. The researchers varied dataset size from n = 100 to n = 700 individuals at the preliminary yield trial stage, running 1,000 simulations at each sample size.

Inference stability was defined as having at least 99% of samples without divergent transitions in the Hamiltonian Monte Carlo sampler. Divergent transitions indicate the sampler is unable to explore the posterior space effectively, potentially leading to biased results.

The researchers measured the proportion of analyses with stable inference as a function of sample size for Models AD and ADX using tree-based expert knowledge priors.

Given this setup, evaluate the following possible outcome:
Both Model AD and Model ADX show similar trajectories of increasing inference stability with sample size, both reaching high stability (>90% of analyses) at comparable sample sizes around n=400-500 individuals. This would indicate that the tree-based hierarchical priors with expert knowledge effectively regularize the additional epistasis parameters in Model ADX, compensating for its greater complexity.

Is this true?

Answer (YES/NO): NO